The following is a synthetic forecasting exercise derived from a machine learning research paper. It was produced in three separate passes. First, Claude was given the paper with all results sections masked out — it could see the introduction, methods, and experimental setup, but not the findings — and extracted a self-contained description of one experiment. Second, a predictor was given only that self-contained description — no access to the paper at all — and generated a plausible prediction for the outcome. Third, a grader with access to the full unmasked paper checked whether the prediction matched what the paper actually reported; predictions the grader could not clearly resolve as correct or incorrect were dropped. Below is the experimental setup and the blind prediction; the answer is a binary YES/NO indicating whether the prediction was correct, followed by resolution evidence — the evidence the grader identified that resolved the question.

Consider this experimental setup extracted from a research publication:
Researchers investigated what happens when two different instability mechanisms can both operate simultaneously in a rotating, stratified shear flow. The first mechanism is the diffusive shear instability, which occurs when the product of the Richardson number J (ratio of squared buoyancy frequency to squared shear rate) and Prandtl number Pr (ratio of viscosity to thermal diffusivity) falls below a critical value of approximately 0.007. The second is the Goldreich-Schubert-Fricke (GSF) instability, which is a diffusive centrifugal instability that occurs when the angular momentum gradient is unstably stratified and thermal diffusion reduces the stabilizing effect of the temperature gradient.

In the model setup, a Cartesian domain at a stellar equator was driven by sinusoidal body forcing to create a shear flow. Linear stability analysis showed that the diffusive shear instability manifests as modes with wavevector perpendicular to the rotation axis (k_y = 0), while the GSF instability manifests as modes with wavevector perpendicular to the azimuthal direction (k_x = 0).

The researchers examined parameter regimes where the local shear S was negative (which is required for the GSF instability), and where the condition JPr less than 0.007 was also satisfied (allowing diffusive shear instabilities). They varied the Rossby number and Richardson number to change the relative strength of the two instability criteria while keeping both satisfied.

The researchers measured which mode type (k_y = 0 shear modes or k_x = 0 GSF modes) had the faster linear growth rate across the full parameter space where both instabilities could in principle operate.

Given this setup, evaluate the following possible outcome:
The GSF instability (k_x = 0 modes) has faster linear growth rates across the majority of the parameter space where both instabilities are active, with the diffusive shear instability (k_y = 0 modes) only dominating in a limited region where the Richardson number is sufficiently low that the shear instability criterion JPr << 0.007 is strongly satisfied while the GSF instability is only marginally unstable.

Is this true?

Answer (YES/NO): NO